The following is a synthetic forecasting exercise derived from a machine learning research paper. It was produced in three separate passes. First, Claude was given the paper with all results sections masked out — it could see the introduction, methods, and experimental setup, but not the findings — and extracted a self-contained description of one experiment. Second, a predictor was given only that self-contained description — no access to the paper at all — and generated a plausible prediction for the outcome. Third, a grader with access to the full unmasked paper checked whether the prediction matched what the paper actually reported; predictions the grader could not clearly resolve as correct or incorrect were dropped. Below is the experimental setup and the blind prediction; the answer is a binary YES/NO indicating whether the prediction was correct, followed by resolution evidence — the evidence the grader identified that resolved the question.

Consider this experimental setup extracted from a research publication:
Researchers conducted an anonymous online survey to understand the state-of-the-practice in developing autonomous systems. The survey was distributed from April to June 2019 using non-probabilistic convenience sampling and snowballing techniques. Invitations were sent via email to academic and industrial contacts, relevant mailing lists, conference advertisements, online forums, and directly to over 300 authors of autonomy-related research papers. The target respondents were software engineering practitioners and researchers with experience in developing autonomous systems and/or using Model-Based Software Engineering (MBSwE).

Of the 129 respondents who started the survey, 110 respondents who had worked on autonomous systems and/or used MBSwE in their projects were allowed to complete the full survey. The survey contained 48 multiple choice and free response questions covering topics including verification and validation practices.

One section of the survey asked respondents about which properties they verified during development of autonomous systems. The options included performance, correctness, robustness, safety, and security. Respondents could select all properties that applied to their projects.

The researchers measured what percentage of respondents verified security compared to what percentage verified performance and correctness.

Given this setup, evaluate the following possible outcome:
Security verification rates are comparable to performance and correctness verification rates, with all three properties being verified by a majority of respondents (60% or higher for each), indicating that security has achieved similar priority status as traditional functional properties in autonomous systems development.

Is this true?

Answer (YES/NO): NO